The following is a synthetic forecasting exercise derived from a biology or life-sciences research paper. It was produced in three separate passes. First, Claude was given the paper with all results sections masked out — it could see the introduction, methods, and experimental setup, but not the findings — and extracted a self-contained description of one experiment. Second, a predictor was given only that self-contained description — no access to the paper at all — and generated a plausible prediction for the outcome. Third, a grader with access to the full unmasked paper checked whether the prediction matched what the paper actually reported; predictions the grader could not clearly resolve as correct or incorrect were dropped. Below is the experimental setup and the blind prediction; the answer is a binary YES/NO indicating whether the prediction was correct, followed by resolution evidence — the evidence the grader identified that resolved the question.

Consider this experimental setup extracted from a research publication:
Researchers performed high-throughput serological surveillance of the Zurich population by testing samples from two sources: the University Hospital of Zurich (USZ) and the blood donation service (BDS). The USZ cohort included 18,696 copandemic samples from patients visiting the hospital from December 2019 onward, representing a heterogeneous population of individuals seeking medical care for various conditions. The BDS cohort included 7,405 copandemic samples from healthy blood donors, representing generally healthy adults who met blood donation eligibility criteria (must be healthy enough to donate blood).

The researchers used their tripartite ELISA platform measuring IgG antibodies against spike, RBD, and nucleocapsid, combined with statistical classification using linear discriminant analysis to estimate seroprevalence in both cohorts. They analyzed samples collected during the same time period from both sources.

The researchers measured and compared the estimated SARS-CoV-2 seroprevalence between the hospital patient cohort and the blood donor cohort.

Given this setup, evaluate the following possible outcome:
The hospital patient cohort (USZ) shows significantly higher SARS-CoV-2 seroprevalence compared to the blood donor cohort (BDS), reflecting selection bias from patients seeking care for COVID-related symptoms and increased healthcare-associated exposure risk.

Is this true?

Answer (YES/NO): NO